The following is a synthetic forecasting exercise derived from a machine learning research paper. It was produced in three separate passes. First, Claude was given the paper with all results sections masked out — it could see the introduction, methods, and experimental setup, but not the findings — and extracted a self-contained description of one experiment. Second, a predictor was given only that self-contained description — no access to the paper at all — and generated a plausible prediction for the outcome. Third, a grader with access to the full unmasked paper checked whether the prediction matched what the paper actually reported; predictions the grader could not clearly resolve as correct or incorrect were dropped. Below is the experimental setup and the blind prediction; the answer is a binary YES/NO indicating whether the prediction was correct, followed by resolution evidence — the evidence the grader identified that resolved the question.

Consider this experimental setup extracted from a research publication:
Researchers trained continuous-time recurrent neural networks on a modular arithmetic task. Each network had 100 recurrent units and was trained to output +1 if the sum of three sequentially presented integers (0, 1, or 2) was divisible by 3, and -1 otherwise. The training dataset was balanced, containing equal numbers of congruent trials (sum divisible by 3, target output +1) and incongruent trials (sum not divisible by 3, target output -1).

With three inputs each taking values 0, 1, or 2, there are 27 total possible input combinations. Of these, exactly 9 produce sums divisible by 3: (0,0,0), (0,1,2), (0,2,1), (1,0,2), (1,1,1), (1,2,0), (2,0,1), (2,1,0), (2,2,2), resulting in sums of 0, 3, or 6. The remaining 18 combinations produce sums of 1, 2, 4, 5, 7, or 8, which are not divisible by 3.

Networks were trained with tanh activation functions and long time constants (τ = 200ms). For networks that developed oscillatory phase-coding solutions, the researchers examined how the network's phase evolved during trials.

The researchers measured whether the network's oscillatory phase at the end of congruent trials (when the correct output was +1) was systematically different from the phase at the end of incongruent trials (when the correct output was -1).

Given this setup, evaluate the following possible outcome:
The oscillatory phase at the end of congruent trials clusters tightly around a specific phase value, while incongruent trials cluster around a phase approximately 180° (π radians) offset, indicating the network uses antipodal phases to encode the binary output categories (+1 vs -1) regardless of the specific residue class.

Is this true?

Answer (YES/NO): NO